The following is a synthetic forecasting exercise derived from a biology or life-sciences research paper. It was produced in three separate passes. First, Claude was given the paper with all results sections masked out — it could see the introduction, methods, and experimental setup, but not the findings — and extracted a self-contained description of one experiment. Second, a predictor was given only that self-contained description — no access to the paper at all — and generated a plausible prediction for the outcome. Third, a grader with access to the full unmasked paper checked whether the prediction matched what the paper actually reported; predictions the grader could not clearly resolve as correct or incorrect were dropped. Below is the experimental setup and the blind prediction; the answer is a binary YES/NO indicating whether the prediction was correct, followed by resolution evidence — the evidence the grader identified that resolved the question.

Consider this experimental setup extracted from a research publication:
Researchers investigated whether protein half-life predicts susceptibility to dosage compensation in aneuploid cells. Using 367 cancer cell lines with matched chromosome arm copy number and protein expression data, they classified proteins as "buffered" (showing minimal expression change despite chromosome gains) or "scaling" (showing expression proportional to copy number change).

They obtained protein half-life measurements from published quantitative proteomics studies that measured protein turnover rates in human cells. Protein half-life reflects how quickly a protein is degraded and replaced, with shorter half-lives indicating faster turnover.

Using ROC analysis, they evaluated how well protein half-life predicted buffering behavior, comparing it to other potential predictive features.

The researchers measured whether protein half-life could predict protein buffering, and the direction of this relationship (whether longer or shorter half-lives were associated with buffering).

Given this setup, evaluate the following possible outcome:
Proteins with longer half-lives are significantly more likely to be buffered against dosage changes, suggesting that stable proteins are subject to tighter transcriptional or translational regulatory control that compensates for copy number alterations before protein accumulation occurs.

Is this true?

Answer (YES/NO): NO